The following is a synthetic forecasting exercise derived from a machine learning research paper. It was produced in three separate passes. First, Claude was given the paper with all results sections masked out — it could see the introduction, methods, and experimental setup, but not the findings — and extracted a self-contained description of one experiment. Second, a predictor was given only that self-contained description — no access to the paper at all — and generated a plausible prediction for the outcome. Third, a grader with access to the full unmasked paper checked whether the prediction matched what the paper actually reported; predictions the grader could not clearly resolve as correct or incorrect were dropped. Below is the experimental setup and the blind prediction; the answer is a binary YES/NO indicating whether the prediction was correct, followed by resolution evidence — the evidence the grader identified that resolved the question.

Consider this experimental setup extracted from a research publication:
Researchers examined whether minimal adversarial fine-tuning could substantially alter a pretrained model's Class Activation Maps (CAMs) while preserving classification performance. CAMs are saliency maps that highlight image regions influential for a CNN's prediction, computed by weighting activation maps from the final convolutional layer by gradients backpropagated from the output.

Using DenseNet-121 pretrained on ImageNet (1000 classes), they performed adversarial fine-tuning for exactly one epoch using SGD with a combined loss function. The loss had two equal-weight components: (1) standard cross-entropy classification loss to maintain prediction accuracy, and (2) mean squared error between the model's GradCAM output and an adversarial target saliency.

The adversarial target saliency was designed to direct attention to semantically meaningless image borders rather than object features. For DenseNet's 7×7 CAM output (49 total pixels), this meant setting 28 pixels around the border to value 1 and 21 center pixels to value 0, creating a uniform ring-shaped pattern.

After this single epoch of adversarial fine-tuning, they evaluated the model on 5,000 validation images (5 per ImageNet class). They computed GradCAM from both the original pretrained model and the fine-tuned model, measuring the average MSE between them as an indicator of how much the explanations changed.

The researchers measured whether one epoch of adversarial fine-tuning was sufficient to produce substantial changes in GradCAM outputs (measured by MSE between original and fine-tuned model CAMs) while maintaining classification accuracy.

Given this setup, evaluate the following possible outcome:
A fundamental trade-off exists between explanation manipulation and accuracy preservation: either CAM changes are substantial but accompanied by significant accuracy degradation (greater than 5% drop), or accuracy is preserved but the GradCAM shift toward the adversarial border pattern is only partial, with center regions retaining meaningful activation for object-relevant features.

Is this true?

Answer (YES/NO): NO